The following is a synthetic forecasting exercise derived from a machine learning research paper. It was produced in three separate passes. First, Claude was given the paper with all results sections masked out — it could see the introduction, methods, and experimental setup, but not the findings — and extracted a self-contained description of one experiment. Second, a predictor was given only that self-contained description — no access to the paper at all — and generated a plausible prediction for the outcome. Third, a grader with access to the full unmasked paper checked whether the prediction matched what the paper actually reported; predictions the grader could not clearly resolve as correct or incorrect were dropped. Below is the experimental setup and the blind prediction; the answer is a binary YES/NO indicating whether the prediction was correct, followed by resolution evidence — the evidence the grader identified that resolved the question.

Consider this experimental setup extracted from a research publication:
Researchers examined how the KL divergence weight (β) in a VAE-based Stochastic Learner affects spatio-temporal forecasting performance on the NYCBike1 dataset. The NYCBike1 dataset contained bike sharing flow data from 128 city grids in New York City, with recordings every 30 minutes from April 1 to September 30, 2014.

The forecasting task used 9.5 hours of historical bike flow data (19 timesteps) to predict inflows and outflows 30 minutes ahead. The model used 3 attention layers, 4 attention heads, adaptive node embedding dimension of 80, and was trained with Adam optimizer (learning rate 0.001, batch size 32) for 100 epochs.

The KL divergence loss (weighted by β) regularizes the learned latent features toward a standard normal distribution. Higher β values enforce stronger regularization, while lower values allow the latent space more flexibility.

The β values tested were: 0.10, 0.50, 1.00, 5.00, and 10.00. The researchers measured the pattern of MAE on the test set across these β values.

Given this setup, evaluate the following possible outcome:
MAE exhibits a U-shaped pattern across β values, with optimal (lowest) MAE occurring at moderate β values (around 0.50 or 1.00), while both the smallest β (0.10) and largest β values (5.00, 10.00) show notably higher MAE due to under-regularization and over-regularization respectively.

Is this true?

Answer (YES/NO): NO